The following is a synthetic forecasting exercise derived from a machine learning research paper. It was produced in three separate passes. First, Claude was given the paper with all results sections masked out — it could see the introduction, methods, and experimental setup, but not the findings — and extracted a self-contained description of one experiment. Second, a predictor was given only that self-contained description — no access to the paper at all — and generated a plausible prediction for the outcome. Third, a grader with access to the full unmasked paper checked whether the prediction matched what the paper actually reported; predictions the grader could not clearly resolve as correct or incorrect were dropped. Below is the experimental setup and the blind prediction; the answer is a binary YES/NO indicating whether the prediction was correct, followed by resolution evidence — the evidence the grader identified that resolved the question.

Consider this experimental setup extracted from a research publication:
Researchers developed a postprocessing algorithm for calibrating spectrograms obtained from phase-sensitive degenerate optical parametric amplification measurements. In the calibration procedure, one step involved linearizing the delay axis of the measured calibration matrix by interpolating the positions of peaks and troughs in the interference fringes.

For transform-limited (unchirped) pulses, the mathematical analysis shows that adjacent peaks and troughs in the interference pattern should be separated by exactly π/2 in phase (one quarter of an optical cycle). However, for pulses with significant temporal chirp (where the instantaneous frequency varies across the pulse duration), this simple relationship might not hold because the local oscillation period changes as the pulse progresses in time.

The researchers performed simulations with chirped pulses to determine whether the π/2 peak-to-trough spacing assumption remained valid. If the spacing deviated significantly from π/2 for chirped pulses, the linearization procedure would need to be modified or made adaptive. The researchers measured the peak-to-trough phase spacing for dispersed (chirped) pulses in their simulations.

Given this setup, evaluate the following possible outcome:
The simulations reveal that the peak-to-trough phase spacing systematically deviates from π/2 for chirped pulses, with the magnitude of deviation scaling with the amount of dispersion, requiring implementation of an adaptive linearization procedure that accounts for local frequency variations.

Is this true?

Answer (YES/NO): NO